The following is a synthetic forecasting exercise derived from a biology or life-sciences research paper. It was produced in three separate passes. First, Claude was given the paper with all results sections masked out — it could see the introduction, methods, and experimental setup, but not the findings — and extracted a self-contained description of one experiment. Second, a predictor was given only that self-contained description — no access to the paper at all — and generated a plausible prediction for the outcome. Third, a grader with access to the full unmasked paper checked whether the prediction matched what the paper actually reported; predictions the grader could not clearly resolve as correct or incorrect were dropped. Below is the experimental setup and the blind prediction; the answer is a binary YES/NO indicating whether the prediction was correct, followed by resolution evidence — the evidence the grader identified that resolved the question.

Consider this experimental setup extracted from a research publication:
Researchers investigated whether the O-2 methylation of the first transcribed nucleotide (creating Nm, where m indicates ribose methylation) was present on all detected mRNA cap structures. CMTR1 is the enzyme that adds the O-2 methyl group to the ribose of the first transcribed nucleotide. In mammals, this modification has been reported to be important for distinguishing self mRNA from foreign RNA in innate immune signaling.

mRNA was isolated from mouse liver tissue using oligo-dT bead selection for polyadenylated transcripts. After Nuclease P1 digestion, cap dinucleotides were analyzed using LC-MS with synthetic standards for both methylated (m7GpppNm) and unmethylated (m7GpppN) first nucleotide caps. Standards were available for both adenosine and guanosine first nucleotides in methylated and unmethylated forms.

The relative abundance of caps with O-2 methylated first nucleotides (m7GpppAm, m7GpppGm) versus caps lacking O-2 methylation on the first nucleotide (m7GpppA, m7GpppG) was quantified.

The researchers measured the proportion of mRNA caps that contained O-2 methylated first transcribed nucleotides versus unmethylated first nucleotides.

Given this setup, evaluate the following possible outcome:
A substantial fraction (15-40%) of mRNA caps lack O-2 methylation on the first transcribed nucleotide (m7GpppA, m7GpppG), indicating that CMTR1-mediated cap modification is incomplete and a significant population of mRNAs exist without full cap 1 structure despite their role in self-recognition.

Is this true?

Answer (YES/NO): NO